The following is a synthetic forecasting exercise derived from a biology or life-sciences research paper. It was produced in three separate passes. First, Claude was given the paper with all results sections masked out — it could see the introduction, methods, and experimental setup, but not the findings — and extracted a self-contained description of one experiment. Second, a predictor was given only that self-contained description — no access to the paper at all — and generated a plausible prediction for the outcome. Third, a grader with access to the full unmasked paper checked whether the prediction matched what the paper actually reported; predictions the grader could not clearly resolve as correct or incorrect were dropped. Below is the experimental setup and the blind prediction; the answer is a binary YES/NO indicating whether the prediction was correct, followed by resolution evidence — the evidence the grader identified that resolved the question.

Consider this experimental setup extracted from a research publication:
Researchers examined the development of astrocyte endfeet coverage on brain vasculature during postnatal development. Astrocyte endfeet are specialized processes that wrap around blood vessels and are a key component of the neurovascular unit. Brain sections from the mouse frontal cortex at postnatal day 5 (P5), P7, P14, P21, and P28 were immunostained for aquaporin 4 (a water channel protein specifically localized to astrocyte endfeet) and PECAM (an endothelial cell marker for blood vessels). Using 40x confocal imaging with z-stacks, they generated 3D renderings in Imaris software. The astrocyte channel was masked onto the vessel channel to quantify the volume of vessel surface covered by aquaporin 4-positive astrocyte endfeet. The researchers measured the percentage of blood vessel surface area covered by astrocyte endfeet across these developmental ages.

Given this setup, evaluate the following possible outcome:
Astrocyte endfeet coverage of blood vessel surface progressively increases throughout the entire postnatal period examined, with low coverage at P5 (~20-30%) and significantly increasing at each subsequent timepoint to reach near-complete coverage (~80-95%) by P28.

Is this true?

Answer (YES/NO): NO